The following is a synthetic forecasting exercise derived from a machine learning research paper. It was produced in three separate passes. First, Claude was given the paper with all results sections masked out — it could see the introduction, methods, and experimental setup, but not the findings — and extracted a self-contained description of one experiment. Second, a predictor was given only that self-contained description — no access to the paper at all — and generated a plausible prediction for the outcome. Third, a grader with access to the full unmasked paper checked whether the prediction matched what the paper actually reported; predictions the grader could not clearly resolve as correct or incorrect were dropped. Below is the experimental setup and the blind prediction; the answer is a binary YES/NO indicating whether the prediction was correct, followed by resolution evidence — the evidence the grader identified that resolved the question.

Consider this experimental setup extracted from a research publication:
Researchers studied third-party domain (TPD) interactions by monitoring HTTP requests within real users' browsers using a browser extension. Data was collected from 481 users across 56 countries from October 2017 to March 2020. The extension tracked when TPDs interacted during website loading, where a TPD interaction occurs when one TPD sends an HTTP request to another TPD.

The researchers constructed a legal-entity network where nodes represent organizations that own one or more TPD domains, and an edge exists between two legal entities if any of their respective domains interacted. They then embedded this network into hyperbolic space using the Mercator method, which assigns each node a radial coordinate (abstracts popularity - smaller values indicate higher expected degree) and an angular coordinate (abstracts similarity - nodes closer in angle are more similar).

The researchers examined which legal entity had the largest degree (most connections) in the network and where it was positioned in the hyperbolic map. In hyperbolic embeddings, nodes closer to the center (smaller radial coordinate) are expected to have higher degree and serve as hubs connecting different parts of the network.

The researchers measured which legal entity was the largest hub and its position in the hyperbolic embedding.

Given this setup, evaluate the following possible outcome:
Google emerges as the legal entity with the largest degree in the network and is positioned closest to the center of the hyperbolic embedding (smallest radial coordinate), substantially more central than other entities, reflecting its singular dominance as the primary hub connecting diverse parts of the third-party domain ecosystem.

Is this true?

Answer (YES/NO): YES